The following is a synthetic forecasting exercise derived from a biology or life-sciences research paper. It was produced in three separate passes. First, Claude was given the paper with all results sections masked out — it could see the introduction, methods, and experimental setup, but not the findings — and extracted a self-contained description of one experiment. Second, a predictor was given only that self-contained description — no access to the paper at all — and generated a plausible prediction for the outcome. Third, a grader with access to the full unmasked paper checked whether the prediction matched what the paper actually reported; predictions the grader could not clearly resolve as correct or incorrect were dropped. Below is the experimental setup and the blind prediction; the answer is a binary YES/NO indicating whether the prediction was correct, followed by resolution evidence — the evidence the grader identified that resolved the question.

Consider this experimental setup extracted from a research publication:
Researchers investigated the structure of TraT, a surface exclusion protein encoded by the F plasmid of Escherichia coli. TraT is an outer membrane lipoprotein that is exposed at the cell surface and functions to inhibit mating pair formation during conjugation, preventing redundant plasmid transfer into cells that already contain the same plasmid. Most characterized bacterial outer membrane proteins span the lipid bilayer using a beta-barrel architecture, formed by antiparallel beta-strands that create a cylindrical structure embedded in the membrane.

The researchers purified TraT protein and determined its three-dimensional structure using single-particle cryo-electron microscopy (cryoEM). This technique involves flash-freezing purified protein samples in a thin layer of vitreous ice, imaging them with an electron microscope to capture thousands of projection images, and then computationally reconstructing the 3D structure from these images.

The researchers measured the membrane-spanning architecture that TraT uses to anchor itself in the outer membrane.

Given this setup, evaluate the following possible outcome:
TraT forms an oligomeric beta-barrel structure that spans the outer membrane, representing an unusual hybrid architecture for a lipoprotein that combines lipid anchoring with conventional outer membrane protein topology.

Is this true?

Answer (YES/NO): NO